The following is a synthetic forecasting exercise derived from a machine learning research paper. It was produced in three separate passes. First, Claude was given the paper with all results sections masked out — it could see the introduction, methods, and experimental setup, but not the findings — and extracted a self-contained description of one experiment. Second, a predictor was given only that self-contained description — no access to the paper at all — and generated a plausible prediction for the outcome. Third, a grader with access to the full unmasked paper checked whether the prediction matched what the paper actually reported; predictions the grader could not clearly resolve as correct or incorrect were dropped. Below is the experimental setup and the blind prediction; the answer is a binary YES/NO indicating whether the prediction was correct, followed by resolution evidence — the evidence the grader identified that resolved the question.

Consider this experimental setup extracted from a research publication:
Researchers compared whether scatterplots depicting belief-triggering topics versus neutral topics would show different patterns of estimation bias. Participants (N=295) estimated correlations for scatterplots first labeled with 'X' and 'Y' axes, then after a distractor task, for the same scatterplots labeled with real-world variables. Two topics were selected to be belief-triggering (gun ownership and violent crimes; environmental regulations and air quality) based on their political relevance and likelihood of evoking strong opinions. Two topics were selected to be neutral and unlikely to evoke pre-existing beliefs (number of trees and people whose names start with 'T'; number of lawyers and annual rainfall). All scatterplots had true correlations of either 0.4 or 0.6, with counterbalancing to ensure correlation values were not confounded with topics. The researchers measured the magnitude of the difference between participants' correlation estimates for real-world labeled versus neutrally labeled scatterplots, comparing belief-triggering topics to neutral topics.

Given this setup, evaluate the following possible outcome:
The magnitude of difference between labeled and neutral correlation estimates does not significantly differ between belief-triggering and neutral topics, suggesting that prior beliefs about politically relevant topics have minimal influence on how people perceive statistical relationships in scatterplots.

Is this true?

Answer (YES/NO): NO